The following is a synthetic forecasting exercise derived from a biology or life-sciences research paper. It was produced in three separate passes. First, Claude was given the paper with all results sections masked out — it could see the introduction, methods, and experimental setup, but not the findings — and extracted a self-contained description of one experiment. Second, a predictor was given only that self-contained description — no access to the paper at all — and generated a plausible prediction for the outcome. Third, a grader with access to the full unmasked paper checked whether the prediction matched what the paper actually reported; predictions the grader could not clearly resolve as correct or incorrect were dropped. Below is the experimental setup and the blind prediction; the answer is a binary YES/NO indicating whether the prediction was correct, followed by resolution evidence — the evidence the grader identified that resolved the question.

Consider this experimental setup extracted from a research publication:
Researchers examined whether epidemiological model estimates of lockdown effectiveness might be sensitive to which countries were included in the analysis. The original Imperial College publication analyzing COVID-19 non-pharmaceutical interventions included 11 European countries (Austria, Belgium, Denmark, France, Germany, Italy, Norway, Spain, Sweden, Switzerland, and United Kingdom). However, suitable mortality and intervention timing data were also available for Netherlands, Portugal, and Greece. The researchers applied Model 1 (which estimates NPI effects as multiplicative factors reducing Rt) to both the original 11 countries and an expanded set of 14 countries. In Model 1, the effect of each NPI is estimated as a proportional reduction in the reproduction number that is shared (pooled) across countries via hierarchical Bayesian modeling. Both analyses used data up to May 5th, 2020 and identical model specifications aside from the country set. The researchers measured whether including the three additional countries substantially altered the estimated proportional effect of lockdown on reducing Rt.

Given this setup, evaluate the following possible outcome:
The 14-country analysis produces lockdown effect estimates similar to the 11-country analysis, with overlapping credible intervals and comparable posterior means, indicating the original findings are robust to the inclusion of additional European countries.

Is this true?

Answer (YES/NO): NO